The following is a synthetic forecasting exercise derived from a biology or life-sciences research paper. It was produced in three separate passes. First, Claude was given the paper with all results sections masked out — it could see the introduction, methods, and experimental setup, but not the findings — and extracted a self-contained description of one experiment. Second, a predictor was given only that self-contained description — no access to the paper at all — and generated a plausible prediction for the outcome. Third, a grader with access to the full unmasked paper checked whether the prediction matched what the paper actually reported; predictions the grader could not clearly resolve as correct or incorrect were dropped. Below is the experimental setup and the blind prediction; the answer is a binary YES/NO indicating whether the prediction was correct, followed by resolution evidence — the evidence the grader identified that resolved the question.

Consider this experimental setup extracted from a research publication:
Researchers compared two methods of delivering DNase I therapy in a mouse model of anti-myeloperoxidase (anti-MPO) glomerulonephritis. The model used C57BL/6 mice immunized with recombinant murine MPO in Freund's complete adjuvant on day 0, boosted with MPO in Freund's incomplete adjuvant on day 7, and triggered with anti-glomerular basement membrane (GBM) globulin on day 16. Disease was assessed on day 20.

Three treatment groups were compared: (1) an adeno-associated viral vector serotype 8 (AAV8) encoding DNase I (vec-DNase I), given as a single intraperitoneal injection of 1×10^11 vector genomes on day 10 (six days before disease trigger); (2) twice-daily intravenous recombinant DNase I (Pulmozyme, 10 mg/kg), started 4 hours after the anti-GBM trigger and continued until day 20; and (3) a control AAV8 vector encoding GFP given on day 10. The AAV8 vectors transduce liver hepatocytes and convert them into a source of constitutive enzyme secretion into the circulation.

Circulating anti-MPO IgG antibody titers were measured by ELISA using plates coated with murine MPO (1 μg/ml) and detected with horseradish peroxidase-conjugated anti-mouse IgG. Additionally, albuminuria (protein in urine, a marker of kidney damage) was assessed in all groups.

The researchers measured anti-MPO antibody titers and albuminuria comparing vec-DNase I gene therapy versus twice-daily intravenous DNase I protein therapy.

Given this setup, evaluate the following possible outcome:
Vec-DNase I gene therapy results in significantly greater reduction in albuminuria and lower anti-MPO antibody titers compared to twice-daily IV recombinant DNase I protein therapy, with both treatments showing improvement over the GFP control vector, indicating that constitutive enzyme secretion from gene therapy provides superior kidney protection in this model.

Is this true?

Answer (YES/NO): NO